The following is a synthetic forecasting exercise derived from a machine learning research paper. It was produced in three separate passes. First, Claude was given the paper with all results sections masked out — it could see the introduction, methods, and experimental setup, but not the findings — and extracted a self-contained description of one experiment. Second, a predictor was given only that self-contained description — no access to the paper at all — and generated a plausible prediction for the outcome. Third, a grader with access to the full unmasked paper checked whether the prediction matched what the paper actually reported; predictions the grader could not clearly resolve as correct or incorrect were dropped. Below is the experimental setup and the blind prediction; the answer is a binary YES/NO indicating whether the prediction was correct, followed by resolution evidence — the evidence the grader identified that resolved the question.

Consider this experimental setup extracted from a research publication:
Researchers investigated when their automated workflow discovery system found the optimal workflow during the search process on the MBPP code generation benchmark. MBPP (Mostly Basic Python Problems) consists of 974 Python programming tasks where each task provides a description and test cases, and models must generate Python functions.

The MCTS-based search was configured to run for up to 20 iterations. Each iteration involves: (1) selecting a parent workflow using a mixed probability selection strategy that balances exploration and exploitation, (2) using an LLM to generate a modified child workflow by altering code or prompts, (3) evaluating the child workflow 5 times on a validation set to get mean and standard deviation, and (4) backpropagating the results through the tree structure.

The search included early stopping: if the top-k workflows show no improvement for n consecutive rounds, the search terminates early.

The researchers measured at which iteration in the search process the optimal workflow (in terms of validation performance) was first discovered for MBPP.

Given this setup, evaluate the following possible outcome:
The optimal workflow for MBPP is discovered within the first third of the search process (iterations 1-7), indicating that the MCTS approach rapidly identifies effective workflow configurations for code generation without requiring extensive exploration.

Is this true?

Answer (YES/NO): NO